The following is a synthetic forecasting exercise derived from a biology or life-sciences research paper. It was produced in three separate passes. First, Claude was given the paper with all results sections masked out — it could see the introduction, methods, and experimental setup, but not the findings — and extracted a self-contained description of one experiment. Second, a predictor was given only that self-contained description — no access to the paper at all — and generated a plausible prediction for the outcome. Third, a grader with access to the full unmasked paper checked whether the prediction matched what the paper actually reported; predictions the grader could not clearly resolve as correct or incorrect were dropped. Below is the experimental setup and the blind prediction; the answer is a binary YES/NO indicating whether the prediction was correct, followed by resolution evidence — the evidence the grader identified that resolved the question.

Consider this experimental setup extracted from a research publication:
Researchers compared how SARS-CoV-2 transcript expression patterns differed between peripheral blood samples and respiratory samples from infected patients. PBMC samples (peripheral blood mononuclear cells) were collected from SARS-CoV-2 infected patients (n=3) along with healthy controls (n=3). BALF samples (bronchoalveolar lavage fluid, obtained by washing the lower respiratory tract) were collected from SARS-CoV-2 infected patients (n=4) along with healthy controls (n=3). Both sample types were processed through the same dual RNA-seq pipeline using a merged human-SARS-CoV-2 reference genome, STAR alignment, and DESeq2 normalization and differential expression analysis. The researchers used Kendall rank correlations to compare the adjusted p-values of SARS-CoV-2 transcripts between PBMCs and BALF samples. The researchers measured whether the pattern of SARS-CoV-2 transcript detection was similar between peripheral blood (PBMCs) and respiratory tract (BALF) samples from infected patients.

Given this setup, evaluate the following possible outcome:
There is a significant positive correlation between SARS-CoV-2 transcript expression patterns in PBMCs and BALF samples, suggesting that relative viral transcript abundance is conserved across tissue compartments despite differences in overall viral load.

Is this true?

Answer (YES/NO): NO